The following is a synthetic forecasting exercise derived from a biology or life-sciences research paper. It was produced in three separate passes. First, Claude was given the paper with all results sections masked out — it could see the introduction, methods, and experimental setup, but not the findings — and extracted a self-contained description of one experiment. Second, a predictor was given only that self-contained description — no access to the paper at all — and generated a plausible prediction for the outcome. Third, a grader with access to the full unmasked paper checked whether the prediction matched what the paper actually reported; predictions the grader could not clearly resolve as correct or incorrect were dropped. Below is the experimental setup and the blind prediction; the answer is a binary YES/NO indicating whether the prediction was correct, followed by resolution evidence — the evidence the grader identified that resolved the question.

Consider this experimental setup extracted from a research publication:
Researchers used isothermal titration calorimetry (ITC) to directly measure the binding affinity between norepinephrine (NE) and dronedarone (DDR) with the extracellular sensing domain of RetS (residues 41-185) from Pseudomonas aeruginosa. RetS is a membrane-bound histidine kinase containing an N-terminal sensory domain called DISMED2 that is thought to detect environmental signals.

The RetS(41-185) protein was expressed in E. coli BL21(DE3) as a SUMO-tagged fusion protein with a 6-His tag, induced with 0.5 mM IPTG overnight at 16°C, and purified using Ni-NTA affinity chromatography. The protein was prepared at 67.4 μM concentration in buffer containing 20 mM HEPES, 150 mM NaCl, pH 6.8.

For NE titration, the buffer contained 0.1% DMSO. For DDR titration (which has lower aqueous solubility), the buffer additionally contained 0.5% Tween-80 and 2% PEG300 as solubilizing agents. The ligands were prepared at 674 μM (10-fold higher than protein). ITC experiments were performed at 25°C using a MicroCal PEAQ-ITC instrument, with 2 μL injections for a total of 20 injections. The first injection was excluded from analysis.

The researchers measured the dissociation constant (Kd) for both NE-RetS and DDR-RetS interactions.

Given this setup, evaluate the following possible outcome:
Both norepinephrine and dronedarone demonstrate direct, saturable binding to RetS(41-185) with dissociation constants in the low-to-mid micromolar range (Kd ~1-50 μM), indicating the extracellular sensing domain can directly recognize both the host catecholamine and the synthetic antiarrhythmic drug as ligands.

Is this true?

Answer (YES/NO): YES